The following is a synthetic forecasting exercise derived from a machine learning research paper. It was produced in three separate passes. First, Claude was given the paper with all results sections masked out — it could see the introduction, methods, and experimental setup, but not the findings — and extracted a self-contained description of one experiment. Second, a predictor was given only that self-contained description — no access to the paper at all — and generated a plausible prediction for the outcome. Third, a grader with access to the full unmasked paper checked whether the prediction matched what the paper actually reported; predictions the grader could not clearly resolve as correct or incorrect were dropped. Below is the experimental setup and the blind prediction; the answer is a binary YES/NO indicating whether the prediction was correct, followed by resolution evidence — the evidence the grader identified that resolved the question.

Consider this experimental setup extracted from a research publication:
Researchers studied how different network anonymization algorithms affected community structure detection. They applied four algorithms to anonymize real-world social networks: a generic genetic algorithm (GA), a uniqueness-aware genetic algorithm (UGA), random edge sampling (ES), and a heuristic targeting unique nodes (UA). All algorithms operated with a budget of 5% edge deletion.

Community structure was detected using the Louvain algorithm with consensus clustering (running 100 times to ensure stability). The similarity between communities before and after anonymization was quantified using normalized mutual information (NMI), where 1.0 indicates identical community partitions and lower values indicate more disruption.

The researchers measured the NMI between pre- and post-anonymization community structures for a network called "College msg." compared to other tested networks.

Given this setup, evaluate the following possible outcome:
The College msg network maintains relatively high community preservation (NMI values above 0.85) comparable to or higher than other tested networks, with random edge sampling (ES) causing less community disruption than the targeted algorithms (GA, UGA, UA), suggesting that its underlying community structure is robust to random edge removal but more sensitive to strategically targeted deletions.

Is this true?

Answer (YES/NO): NO